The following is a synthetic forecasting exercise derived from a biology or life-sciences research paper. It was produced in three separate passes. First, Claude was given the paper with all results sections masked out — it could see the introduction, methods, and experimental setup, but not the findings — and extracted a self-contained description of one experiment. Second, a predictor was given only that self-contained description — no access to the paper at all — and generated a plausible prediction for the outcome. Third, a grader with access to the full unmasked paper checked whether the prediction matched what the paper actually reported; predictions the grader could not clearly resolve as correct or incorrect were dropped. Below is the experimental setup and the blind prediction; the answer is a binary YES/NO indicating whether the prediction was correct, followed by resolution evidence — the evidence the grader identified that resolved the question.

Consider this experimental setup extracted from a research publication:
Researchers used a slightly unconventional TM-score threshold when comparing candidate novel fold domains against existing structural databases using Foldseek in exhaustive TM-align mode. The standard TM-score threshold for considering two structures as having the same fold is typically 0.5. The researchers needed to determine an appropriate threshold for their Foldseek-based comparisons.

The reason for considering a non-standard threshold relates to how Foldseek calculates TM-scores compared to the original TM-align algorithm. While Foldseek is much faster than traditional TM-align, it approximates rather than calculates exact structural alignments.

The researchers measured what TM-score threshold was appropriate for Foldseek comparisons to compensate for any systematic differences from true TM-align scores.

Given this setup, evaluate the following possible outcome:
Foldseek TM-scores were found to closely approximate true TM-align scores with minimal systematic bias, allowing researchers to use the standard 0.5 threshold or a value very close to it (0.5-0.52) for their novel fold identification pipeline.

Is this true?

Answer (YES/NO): NO